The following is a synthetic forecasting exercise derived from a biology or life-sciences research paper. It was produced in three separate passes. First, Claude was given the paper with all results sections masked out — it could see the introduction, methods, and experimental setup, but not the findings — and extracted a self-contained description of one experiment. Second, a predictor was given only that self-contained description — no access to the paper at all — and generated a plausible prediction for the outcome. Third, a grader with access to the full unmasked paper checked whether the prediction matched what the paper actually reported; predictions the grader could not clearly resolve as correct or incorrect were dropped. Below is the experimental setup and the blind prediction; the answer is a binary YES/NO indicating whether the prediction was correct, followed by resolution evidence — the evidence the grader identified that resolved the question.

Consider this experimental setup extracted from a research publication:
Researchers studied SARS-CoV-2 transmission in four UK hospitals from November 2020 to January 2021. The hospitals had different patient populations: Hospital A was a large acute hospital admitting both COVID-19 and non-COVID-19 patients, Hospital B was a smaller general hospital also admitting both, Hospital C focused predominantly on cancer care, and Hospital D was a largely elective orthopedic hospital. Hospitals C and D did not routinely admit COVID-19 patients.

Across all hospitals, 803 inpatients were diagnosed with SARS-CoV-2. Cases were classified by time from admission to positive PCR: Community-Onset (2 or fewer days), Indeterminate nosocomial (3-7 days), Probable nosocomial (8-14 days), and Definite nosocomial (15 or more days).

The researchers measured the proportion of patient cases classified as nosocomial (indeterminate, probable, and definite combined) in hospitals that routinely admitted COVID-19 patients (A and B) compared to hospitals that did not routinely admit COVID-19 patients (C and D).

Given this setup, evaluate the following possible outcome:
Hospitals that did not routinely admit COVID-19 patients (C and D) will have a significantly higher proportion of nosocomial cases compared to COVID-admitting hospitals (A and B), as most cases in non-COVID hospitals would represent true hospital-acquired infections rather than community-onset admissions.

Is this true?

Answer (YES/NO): NO